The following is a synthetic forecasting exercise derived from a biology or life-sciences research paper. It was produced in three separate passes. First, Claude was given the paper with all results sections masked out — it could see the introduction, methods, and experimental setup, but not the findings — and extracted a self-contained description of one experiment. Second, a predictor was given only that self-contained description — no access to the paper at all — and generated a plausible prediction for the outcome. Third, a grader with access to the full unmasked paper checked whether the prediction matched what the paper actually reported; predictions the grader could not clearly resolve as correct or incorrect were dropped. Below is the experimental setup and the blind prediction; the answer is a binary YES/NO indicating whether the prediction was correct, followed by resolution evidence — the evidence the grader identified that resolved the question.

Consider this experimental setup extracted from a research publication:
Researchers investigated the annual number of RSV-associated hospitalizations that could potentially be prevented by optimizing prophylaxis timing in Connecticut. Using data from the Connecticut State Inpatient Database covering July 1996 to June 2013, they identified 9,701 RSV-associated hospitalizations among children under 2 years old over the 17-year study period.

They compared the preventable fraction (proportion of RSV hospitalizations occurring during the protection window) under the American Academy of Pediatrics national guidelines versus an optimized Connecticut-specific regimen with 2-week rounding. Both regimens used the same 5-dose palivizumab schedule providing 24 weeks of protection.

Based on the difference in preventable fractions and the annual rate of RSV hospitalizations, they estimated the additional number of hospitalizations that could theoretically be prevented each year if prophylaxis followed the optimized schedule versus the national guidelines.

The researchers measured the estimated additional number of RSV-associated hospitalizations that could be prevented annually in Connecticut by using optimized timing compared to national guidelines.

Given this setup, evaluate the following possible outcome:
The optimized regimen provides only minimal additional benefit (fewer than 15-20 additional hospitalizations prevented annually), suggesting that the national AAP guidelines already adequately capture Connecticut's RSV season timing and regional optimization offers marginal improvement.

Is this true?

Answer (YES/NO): YES